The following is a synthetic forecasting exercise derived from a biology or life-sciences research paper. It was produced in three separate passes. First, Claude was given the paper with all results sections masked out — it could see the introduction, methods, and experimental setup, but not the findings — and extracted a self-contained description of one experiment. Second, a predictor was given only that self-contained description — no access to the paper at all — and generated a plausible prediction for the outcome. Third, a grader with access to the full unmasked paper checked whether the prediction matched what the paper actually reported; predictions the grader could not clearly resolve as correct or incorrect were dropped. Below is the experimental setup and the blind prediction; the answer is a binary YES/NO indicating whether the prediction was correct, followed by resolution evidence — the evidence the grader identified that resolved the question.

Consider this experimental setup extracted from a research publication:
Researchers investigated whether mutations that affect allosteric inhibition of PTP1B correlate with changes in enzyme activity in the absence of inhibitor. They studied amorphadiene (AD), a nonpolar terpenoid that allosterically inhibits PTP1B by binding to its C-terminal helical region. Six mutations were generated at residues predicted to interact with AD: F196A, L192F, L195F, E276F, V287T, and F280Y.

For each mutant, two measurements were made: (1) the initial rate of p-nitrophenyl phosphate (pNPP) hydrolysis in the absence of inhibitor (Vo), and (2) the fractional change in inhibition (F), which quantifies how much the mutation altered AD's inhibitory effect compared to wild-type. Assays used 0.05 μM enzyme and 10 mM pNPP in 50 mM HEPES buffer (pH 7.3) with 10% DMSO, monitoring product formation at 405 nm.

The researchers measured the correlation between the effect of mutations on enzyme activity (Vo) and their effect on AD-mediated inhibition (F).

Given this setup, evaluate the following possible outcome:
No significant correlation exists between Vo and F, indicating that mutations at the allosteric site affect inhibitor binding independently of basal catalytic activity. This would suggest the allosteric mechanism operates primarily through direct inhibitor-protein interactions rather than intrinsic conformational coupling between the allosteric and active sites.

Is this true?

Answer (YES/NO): NO